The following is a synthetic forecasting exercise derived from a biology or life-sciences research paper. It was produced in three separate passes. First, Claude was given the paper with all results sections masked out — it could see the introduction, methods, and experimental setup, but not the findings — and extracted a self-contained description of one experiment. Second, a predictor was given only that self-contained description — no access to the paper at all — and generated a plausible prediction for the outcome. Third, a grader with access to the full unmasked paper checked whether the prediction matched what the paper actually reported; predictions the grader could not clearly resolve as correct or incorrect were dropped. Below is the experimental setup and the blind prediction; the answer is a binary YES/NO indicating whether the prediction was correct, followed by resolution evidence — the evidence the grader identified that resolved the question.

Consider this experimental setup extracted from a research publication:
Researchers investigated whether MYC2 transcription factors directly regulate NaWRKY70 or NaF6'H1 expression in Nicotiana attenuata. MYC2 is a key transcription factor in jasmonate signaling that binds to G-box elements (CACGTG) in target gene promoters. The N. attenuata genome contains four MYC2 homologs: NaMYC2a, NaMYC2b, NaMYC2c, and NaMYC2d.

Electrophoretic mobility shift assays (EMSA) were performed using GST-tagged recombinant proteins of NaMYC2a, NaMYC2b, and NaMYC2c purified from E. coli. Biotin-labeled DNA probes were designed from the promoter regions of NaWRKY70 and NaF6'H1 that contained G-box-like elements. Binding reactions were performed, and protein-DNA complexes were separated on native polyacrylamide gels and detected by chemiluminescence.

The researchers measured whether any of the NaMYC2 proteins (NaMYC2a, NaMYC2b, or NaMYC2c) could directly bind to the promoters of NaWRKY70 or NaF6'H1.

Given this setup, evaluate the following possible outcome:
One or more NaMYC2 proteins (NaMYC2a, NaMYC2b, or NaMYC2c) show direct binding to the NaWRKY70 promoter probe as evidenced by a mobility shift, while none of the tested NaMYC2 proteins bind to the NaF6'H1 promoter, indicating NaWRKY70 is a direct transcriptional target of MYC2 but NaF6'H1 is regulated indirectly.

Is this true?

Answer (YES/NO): NO